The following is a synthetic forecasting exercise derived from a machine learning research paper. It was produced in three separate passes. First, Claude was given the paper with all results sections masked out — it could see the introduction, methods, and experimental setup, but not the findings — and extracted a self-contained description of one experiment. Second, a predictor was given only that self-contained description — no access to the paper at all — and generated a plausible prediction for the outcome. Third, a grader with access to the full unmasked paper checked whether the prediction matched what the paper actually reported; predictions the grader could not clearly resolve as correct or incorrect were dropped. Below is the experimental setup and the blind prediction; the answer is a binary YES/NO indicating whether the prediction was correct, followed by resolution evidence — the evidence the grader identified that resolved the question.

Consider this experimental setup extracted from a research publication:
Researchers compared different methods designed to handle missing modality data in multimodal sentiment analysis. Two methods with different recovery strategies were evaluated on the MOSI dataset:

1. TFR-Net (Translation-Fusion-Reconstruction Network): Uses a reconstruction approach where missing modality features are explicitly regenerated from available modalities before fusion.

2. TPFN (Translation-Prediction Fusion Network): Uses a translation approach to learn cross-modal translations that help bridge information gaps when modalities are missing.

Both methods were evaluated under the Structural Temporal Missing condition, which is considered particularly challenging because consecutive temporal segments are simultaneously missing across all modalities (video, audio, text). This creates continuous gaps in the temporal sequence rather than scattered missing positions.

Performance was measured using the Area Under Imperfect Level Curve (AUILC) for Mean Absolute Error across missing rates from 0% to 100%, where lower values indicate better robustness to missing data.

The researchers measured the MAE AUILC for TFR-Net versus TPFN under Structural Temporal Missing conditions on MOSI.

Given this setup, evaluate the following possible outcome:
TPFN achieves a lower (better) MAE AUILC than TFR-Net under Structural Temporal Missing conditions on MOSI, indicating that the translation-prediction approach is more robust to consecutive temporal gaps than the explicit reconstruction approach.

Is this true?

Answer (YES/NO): NO